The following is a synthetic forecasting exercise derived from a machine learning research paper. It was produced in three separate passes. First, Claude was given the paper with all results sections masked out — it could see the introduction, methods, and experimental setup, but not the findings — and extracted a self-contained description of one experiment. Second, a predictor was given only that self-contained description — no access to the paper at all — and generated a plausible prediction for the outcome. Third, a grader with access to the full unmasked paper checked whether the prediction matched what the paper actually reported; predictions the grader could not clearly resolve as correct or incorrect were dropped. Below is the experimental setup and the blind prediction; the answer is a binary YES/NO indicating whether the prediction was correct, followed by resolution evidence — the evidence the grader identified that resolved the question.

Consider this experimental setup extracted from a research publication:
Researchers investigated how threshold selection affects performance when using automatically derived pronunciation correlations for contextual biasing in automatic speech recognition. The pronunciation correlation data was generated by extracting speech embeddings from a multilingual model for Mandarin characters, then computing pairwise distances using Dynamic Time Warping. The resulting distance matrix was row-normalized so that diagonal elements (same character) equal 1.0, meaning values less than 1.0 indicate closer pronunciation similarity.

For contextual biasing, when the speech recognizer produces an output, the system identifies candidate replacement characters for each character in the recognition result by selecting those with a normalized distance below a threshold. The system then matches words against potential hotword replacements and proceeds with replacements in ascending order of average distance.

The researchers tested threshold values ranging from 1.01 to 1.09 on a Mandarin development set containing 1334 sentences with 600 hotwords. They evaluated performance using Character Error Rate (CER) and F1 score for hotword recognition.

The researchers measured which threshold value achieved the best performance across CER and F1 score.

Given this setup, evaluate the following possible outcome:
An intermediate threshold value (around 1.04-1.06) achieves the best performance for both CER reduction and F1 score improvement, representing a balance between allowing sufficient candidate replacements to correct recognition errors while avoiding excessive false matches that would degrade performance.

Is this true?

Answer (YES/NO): NO